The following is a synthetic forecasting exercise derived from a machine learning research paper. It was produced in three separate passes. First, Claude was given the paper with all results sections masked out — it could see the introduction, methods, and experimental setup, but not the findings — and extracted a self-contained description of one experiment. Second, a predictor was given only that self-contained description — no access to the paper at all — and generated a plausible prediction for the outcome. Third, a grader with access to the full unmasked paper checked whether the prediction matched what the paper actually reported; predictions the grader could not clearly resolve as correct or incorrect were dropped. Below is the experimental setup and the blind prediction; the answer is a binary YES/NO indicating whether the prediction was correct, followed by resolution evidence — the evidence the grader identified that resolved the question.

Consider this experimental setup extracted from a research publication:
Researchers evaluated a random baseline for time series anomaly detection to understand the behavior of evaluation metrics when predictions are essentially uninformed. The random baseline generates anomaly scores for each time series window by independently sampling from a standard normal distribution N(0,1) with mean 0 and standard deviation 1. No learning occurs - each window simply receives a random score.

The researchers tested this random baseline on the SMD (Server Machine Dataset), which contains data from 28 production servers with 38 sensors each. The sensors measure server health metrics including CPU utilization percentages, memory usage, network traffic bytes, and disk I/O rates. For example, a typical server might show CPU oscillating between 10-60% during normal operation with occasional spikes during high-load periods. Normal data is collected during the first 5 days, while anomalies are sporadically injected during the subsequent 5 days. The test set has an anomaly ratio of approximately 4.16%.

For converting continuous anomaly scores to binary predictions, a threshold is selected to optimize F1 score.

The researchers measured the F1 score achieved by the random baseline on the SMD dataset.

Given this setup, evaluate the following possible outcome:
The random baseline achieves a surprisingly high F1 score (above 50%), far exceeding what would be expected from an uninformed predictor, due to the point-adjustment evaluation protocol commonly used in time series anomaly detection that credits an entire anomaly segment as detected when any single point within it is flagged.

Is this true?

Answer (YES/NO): NO